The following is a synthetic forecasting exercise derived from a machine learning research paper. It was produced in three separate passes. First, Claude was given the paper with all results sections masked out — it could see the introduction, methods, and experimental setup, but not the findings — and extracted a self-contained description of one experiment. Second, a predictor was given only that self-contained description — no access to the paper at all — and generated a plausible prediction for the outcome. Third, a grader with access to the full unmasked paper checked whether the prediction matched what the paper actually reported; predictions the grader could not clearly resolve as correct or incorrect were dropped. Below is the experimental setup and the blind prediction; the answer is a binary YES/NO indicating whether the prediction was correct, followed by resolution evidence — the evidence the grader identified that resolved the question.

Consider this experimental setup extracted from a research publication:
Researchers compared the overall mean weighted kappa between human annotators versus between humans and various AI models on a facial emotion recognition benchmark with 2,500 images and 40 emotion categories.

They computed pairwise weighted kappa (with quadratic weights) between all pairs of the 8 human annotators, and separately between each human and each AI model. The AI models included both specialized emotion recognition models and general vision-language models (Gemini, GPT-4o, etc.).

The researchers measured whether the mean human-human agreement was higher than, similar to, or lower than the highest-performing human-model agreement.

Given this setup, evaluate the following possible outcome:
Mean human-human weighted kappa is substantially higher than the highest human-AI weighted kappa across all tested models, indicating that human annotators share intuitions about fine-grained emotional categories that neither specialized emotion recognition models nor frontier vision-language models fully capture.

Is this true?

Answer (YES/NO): NO